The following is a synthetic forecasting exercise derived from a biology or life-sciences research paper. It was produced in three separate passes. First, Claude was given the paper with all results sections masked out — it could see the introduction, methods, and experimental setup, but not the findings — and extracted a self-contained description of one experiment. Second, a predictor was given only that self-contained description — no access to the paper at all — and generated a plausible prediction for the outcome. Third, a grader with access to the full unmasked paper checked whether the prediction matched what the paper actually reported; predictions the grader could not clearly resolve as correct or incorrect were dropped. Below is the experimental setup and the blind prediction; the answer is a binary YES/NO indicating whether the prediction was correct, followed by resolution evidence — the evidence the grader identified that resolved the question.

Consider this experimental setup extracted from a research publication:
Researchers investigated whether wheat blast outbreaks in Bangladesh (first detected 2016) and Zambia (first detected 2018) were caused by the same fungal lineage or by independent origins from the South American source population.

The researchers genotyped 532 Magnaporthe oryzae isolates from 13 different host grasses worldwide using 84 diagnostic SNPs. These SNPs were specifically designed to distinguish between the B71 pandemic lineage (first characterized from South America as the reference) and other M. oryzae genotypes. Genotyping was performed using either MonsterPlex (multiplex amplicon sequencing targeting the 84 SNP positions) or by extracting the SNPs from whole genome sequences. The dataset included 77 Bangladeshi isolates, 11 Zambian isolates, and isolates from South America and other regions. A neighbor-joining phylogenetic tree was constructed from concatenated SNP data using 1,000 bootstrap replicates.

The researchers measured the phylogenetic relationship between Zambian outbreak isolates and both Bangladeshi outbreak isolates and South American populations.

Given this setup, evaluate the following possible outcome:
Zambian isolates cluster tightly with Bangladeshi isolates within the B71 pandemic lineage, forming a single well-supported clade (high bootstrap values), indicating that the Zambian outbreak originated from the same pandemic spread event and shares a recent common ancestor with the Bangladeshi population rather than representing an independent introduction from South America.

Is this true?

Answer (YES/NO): NO